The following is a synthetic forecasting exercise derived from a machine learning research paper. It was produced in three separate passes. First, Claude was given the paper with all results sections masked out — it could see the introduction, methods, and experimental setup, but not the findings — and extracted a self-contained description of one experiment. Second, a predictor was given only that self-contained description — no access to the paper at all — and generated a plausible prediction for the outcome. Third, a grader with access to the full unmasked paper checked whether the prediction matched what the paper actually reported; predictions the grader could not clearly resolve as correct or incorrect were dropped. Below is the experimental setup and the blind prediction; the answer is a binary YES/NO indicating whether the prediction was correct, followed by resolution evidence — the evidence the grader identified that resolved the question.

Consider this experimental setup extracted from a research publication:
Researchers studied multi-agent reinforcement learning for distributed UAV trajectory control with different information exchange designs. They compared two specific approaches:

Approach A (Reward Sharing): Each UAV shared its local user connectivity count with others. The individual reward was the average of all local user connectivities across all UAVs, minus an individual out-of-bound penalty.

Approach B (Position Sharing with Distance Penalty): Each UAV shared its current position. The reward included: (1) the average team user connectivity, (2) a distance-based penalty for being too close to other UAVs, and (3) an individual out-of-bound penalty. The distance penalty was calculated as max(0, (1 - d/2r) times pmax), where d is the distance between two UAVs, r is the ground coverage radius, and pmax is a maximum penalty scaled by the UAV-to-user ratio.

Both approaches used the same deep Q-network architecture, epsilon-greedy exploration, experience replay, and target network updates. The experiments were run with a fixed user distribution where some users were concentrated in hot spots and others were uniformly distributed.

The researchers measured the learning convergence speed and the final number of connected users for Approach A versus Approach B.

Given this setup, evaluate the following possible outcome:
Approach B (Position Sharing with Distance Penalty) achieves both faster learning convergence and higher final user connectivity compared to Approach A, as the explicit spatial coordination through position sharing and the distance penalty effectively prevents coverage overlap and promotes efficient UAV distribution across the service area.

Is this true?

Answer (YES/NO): YES